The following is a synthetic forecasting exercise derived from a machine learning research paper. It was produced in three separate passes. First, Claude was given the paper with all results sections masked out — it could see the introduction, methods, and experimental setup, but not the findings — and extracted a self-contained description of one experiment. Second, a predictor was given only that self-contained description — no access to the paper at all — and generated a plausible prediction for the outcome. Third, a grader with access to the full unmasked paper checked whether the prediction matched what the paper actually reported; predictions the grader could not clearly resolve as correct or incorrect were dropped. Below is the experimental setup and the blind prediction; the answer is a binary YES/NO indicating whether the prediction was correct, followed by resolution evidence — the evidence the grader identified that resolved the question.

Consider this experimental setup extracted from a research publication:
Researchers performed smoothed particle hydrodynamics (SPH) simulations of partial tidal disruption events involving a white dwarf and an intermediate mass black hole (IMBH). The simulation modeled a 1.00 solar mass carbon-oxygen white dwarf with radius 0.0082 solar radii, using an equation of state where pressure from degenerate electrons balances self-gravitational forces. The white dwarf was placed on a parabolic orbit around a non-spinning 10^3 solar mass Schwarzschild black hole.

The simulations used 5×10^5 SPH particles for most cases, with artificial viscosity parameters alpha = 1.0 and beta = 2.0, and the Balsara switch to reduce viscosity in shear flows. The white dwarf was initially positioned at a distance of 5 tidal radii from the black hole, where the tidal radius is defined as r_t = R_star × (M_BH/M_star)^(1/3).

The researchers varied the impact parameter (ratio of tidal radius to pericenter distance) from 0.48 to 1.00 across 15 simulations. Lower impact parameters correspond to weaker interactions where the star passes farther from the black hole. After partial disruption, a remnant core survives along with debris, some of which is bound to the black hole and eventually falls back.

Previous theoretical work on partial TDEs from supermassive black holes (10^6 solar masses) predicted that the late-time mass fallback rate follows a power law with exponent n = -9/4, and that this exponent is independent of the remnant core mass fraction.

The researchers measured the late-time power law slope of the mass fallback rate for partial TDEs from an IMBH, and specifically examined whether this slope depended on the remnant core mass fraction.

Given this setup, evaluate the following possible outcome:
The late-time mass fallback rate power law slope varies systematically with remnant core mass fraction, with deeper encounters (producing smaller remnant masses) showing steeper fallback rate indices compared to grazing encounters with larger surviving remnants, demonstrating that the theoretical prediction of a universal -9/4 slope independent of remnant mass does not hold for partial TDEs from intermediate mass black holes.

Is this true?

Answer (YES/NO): NO